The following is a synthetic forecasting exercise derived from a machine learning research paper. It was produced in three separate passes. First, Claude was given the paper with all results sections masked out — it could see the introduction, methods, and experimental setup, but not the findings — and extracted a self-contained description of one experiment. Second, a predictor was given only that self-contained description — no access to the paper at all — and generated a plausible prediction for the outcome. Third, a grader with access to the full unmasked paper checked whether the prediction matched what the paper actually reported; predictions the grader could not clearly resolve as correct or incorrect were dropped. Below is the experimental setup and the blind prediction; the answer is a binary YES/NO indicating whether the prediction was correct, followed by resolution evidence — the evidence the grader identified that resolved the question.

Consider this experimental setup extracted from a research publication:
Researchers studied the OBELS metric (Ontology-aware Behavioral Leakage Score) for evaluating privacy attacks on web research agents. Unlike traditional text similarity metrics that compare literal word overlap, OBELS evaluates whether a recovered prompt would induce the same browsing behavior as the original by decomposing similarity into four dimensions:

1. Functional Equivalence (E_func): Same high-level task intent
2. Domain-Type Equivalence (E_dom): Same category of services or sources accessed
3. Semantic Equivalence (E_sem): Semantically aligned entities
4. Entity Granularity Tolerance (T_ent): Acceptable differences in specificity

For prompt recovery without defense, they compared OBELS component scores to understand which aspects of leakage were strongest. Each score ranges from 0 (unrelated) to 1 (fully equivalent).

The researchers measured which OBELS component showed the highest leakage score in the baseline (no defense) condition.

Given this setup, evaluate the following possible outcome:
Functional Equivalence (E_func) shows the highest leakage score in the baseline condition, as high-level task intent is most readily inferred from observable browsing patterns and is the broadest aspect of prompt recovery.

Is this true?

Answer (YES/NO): YES